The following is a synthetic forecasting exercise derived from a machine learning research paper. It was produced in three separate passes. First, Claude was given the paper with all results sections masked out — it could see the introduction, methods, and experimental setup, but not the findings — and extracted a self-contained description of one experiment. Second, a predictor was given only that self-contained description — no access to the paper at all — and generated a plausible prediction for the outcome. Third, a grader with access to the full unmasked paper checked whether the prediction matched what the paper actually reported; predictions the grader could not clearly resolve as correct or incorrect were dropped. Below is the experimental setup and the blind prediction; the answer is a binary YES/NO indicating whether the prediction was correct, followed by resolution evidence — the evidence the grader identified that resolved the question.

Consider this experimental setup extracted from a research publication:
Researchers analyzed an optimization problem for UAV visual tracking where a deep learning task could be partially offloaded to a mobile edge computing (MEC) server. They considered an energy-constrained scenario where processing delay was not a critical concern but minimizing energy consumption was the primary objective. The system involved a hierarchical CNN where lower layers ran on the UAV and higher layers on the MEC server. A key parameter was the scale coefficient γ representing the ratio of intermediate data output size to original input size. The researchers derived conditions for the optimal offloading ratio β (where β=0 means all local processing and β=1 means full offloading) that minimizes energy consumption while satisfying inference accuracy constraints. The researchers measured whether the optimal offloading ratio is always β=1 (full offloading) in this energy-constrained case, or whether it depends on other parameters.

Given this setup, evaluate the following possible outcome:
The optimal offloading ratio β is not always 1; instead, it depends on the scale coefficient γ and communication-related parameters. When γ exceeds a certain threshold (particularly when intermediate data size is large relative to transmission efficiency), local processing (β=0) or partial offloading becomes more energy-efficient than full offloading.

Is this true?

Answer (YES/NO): YES